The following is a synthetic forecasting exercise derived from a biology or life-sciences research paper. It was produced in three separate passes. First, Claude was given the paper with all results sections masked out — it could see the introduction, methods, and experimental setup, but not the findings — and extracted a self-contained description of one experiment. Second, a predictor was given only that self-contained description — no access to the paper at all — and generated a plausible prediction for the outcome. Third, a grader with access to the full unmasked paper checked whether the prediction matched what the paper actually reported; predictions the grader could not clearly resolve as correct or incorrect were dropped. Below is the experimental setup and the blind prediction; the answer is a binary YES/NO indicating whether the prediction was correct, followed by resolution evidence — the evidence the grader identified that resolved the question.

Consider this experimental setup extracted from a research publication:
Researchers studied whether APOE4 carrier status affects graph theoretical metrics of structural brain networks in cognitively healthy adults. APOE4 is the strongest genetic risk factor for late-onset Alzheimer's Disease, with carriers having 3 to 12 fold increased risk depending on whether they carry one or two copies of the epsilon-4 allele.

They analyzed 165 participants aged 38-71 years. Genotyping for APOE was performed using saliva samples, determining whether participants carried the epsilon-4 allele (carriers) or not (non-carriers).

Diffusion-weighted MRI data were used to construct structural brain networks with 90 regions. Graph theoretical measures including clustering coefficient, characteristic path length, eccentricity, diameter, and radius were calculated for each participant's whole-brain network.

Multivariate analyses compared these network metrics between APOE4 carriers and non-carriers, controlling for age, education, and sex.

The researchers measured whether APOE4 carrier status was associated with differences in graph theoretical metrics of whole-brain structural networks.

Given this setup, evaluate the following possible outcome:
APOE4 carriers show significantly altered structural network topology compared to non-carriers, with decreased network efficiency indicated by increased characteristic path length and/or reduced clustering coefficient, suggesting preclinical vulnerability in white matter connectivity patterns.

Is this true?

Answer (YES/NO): NO